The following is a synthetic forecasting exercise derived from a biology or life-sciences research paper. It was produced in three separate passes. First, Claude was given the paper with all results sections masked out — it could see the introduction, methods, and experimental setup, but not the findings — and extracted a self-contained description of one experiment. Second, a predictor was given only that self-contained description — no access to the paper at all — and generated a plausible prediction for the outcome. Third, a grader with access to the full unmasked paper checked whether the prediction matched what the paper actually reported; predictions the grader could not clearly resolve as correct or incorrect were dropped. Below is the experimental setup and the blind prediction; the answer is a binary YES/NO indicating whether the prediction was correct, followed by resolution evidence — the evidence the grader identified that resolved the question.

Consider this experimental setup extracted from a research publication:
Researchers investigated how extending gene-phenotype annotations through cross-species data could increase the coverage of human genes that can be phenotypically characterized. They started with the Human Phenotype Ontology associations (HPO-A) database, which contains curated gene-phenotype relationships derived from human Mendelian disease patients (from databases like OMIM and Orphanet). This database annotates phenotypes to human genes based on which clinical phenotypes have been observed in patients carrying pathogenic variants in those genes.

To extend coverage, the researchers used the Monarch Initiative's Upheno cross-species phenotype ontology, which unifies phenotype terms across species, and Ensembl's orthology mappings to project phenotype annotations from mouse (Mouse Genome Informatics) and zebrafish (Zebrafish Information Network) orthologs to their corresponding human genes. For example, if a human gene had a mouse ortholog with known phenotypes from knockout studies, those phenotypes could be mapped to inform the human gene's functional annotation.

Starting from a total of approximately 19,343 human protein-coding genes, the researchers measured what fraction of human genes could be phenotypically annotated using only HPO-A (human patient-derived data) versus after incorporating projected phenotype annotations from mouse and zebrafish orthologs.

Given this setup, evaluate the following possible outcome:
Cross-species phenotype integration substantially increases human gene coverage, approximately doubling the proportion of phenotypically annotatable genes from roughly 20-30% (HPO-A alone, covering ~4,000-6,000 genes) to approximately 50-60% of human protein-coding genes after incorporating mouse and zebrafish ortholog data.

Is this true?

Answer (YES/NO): NO